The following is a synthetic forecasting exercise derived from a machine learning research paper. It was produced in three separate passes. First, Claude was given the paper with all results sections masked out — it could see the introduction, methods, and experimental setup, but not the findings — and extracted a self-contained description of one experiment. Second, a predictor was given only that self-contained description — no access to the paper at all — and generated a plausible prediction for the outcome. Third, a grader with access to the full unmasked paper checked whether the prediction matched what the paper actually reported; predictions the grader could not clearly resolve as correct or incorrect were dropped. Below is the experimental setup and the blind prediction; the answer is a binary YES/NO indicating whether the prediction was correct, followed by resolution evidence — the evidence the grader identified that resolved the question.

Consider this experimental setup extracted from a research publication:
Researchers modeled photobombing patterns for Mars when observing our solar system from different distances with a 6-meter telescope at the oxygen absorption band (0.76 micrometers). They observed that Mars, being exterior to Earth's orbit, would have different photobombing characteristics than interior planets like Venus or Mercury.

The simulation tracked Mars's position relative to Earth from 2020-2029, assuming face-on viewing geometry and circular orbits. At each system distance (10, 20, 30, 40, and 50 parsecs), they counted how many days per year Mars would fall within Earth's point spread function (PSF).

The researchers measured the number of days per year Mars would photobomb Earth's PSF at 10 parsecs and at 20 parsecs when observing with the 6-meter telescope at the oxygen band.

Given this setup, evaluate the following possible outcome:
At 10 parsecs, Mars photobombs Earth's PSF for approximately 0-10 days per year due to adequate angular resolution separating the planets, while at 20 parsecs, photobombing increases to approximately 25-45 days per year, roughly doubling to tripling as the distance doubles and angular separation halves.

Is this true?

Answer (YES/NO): NO